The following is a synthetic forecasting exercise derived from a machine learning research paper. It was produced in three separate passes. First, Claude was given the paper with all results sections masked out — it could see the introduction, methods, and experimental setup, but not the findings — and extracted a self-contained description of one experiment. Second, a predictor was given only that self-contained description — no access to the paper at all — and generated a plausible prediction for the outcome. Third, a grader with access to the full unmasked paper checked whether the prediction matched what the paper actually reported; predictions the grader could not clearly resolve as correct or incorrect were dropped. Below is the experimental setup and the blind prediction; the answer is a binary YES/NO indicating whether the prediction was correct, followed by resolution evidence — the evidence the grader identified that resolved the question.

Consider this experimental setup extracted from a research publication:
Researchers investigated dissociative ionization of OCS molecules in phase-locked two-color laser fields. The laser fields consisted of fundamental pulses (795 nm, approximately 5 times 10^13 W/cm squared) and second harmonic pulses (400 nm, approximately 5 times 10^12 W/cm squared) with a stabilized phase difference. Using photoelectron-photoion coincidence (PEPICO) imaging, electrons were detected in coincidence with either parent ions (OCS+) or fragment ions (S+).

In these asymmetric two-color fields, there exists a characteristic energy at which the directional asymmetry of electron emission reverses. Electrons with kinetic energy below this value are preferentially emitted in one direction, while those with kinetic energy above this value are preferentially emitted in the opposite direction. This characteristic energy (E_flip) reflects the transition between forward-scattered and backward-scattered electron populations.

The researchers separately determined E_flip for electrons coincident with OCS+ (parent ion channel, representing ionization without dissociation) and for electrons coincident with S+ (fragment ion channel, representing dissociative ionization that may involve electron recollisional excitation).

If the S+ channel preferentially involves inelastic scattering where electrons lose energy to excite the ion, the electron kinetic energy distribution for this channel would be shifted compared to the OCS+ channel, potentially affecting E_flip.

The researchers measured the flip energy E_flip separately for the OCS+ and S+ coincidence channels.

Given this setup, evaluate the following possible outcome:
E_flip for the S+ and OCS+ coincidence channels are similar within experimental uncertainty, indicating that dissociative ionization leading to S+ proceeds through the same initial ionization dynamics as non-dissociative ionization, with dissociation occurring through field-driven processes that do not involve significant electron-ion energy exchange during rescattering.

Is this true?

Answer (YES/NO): NO